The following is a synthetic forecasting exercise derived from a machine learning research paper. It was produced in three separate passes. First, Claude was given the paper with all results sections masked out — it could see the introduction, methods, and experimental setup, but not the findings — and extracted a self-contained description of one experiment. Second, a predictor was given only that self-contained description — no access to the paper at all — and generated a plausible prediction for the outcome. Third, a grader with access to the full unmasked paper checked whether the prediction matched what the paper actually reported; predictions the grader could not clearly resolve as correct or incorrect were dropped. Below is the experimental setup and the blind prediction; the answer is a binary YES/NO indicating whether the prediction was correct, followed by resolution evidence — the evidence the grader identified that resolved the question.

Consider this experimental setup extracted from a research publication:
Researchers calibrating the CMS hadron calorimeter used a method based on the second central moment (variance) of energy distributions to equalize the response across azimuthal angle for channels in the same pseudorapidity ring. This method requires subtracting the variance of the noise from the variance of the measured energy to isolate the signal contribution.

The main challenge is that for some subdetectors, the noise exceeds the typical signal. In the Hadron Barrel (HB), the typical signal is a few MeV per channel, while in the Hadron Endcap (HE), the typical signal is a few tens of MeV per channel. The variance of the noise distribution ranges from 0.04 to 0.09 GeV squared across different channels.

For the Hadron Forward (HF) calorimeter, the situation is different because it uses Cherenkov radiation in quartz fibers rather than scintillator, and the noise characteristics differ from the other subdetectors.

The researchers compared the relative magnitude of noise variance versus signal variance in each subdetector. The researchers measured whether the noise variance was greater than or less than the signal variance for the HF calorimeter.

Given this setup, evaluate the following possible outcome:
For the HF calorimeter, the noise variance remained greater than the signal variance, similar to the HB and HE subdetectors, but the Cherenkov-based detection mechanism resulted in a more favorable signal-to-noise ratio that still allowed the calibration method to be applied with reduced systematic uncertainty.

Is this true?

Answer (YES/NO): NO